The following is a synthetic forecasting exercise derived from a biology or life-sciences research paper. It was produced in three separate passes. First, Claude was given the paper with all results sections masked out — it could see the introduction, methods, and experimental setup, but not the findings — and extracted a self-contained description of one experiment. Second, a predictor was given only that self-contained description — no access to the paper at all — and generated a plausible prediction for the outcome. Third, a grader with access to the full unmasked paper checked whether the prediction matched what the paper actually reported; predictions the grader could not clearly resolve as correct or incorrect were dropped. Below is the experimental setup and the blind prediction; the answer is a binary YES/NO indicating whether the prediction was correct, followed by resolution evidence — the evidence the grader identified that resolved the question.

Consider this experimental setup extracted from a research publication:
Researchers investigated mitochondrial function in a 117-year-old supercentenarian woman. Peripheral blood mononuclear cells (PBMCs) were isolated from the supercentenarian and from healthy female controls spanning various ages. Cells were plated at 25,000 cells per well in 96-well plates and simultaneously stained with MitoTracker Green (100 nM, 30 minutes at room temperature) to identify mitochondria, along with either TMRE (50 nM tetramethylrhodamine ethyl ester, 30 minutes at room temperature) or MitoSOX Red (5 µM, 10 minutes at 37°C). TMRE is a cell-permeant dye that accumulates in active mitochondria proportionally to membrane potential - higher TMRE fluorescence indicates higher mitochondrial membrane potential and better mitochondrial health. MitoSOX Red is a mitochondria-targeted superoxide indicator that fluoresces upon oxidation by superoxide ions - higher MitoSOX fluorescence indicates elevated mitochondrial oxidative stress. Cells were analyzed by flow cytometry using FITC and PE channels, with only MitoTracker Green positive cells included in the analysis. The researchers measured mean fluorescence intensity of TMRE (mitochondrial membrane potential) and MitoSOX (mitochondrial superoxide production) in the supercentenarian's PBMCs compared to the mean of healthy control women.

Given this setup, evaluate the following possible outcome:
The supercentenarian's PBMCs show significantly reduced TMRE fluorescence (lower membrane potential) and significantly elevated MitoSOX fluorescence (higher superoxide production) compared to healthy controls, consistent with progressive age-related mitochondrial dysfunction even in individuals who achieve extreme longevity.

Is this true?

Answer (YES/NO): NO